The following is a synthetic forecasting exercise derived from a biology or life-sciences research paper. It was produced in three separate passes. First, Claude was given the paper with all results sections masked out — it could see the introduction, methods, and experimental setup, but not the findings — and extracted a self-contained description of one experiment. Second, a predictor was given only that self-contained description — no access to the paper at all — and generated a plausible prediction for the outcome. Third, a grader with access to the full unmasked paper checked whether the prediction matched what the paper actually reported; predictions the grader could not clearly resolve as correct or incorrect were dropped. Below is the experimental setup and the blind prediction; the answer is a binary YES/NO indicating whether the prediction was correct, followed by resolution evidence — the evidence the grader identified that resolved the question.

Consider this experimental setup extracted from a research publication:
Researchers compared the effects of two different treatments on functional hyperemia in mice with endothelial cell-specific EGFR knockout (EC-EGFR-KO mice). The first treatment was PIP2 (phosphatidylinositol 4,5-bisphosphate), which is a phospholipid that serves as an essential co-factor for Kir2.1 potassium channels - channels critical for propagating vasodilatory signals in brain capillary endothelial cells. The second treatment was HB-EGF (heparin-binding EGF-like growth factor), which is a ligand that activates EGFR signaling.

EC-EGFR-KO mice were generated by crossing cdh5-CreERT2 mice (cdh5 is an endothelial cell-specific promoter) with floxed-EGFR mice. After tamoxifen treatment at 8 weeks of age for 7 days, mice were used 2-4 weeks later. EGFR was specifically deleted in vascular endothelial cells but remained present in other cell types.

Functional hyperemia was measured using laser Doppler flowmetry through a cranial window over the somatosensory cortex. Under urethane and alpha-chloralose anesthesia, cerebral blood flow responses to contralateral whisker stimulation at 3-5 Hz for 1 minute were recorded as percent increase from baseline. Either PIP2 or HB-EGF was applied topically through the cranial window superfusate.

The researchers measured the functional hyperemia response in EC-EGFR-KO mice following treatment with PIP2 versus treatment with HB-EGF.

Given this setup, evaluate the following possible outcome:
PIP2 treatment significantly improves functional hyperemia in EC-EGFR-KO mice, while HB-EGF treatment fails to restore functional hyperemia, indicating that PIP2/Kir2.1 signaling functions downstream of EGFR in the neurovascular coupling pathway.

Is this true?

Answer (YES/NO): YES